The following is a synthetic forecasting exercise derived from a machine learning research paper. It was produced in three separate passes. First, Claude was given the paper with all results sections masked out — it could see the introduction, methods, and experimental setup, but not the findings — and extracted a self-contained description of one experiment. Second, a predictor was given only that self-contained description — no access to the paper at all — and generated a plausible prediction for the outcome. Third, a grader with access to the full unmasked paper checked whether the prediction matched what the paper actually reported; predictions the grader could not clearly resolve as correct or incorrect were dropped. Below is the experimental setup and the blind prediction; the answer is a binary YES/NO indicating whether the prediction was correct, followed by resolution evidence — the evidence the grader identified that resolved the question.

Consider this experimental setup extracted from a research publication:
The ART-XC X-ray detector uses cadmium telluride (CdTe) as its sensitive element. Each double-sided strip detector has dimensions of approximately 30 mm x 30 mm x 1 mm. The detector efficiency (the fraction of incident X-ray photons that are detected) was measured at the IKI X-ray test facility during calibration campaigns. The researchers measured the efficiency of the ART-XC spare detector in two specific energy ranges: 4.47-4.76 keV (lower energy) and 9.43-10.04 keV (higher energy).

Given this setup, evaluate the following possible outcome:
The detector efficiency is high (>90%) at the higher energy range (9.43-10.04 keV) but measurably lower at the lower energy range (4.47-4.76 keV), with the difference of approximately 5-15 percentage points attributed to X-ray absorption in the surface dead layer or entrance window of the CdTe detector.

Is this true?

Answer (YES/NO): NO